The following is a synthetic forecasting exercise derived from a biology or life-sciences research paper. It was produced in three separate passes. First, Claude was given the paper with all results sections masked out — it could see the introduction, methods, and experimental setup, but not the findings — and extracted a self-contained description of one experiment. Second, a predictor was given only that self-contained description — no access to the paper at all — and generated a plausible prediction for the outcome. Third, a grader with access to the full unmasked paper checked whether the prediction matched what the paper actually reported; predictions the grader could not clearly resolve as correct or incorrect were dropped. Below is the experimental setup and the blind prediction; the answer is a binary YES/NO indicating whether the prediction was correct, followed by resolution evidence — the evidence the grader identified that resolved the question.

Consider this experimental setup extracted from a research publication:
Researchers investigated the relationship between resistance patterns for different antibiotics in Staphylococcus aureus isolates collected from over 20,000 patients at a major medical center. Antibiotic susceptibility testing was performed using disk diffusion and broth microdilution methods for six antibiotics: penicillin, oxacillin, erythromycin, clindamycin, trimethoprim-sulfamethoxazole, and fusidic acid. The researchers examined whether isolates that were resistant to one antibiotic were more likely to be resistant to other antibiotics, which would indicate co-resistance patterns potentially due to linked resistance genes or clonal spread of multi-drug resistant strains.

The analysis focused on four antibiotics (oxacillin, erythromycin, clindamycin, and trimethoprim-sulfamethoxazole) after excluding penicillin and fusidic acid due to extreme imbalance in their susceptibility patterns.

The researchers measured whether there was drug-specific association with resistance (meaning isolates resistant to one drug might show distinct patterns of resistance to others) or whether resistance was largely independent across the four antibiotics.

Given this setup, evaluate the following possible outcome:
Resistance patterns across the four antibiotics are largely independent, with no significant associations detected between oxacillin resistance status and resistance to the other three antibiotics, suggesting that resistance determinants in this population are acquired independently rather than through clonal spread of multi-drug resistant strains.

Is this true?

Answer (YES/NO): NO